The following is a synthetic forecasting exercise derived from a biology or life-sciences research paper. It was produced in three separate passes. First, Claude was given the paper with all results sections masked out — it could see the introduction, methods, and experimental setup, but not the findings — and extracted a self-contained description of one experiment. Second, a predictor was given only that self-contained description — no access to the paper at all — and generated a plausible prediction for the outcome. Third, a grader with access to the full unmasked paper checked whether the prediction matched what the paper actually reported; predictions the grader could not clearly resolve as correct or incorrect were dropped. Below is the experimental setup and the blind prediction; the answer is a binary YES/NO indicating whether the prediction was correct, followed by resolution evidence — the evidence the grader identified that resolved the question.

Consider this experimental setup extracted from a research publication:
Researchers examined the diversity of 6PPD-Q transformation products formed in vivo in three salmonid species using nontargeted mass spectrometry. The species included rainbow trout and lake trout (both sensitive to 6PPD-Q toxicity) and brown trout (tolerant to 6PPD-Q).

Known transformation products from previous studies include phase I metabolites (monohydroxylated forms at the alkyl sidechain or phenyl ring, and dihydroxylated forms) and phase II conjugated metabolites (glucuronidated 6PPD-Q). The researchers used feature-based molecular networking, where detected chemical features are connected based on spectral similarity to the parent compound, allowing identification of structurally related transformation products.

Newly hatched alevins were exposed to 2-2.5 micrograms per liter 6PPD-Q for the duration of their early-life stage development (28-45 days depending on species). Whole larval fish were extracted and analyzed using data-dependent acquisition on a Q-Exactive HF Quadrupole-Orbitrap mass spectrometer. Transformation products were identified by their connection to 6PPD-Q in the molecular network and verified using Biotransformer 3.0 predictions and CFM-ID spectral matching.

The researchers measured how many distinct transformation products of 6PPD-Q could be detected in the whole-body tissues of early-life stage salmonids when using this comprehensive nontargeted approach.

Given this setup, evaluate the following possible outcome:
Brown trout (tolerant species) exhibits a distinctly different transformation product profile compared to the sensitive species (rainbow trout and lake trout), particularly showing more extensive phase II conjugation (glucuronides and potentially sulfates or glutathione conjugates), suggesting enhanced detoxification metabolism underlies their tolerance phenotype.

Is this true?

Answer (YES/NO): YES